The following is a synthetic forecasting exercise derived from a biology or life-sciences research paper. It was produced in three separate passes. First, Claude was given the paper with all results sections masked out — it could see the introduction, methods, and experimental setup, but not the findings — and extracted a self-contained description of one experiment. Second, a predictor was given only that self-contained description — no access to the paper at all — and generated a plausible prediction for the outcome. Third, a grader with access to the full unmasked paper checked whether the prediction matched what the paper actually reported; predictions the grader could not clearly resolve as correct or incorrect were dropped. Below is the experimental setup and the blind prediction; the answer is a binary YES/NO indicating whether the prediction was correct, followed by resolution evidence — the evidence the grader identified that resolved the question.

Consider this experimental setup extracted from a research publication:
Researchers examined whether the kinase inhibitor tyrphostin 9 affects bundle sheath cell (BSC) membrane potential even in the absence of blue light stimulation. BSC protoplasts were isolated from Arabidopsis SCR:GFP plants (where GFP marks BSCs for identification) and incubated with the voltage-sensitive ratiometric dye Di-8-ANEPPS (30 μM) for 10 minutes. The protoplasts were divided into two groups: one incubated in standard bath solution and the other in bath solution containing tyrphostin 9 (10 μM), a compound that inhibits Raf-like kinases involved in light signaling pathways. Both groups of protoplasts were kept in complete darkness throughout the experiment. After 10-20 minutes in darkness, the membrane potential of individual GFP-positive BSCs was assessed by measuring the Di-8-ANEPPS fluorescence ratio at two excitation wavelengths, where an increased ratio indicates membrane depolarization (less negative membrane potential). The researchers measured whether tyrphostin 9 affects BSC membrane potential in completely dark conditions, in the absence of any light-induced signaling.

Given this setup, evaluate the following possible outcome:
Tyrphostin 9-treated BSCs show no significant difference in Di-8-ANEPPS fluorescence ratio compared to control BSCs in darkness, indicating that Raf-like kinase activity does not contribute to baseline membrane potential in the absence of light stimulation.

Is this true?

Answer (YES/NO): NO